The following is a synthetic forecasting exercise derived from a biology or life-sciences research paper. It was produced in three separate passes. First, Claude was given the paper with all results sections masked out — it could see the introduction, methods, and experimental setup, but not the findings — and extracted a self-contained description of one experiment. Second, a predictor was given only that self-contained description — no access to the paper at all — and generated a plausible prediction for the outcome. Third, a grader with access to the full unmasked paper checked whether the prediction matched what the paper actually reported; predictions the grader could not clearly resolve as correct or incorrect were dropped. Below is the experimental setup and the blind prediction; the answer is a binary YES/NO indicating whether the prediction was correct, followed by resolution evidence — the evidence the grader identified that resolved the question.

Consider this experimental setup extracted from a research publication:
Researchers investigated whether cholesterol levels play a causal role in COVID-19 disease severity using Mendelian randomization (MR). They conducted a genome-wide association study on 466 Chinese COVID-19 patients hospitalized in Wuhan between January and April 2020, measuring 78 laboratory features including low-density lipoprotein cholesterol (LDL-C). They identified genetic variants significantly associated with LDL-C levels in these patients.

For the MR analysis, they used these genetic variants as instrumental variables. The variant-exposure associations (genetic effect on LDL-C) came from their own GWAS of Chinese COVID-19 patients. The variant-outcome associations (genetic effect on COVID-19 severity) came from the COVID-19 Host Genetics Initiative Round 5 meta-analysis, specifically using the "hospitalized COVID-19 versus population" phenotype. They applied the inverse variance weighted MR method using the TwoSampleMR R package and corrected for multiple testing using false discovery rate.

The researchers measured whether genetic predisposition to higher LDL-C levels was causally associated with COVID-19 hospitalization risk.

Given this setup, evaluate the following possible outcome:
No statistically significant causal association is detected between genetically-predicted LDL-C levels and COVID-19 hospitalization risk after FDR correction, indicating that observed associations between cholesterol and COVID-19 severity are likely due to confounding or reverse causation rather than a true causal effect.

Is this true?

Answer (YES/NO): NO